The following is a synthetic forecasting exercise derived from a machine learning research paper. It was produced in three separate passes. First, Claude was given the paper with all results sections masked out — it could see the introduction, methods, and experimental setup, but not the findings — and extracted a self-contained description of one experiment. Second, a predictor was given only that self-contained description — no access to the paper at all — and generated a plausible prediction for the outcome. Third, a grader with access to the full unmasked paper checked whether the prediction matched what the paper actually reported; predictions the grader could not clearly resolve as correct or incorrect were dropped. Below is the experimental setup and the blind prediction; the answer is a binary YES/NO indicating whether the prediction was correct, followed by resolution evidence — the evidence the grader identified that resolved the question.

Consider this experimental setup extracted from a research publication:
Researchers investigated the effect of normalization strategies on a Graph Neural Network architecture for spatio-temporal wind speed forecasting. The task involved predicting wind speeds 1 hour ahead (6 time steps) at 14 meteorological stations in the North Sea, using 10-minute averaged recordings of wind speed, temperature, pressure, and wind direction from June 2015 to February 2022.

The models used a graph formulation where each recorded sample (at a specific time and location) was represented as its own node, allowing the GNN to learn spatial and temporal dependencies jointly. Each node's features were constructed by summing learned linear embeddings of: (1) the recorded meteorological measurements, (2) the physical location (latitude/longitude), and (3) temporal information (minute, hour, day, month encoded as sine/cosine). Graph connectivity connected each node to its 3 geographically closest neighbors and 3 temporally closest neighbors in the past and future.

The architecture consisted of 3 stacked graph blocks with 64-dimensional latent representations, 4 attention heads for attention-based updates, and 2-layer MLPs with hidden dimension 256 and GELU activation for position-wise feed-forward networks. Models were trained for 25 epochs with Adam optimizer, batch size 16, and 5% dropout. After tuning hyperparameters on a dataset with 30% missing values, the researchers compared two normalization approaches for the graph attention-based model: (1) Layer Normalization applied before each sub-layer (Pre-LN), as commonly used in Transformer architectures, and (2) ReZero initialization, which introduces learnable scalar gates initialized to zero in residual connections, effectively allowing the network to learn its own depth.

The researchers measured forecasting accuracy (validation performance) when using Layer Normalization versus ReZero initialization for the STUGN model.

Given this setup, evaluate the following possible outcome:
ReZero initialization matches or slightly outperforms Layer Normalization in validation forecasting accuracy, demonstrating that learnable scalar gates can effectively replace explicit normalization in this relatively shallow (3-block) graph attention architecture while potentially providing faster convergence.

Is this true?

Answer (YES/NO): YES